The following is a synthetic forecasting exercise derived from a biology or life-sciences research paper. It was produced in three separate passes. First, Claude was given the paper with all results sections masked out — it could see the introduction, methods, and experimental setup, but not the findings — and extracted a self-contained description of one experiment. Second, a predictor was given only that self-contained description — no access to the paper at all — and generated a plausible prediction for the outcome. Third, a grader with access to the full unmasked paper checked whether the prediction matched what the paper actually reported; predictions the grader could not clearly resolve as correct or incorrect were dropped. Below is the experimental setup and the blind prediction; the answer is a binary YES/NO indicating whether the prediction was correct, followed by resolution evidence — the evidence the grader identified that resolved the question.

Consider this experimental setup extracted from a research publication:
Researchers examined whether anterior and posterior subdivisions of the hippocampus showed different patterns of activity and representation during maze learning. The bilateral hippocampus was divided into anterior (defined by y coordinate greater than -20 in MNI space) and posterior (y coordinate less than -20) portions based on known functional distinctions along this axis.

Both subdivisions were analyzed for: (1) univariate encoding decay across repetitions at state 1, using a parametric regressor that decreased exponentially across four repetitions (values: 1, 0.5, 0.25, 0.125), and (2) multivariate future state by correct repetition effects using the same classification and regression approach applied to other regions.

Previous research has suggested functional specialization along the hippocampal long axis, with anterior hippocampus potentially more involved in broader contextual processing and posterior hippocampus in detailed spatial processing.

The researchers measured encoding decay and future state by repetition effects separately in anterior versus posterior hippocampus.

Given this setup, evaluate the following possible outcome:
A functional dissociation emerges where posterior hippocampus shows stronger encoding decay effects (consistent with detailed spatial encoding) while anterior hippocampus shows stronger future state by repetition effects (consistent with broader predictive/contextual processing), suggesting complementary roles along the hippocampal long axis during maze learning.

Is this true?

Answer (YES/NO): NO